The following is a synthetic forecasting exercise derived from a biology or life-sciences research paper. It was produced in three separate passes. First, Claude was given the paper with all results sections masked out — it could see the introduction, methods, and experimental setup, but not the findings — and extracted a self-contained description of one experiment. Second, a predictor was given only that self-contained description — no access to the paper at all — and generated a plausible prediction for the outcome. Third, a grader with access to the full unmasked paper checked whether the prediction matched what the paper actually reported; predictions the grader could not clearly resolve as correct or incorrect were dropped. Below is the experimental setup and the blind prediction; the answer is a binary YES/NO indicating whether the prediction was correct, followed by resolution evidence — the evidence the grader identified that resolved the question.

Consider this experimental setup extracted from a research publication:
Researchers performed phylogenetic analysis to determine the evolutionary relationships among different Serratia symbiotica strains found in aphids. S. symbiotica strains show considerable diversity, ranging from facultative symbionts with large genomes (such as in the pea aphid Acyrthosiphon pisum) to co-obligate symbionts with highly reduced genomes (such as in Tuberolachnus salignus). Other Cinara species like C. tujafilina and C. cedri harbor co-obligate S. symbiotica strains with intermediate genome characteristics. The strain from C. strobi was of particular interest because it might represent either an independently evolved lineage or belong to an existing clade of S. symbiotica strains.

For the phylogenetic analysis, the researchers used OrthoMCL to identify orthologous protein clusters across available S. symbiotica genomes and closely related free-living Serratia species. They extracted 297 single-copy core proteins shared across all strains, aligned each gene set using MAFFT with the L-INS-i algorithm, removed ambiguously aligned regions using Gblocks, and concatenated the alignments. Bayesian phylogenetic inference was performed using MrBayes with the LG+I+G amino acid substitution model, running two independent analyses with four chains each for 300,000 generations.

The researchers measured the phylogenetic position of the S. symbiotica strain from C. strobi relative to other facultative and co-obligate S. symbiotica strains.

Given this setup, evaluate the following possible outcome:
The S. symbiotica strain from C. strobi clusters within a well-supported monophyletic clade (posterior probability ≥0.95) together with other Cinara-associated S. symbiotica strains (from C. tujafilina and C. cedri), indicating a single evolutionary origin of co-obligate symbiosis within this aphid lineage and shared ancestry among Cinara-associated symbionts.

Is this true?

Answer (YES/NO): NO